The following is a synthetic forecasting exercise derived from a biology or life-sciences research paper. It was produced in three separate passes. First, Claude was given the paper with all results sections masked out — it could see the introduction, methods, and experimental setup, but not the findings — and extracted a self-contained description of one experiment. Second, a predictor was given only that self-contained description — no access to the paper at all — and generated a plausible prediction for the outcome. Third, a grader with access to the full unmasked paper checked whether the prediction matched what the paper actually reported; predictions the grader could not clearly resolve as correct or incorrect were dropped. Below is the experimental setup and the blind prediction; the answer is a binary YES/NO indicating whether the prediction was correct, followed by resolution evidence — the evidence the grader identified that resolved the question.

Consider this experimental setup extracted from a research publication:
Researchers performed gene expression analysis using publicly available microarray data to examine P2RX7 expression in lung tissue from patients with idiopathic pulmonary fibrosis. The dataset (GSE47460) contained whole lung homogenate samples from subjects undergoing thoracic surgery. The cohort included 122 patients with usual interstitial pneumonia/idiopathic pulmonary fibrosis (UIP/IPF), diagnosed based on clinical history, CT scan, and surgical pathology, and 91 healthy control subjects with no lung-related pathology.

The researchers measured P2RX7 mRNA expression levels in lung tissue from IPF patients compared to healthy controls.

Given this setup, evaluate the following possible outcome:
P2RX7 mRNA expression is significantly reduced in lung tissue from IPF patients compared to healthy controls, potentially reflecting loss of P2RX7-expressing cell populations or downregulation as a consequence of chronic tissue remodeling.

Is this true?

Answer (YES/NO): YES